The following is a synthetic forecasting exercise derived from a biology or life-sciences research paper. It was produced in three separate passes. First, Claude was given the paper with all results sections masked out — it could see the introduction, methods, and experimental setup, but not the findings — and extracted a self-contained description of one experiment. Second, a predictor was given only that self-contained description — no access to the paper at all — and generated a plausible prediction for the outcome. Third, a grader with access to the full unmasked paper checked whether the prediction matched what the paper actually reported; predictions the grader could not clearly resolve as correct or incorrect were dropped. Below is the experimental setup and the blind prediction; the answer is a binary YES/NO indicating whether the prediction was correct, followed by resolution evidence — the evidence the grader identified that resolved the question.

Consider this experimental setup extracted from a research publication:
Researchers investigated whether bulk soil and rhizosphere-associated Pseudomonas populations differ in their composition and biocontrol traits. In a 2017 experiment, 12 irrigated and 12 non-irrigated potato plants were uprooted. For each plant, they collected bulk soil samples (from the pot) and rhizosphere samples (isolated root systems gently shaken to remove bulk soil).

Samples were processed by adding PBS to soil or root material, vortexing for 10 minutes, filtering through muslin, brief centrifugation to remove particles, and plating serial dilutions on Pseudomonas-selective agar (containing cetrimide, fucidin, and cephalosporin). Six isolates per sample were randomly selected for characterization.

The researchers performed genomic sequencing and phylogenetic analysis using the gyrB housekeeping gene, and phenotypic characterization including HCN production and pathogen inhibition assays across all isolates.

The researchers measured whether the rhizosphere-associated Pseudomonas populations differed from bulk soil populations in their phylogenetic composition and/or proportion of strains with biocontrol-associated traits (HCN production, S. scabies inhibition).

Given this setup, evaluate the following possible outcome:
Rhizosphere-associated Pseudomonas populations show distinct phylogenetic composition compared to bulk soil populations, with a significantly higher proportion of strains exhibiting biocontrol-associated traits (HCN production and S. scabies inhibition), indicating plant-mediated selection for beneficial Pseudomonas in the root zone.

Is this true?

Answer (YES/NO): NO